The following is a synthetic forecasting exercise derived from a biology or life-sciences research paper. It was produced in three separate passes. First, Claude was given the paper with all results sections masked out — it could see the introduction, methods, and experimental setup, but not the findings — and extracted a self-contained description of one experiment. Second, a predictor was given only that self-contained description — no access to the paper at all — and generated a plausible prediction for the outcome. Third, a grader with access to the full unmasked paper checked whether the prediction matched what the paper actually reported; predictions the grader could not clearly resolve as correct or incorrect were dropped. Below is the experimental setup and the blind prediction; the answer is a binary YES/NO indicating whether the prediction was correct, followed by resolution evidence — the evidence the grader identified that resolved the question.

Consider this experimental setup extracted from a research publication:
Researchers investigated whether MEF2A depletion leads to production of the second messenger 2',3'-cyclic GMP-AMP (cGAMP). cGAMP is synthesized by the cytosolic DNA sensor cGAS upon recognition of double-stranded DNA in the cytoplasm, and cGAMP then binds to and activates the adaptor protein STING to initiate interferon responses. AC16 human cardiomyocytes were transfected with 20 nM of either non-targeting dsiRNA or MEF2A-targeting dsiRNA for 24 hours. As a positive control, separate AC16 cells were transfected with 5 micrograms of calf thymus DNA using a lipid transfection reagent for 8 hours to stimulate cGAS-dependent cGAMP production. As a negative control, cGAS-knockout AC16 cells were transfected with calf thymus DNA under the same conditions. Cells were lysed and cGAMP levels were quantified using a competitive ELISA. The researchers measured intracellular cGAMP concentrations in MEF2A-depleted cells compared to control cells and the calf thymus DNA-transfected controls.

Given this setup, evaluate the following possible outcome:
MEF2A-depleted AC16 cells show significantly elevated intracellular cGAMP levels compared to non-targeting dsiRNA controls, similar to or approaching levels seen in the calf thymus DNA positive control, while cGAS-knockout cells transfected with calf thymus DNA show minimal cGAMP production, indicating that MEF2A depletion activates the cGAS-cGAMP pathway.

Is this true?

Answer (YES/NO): NO